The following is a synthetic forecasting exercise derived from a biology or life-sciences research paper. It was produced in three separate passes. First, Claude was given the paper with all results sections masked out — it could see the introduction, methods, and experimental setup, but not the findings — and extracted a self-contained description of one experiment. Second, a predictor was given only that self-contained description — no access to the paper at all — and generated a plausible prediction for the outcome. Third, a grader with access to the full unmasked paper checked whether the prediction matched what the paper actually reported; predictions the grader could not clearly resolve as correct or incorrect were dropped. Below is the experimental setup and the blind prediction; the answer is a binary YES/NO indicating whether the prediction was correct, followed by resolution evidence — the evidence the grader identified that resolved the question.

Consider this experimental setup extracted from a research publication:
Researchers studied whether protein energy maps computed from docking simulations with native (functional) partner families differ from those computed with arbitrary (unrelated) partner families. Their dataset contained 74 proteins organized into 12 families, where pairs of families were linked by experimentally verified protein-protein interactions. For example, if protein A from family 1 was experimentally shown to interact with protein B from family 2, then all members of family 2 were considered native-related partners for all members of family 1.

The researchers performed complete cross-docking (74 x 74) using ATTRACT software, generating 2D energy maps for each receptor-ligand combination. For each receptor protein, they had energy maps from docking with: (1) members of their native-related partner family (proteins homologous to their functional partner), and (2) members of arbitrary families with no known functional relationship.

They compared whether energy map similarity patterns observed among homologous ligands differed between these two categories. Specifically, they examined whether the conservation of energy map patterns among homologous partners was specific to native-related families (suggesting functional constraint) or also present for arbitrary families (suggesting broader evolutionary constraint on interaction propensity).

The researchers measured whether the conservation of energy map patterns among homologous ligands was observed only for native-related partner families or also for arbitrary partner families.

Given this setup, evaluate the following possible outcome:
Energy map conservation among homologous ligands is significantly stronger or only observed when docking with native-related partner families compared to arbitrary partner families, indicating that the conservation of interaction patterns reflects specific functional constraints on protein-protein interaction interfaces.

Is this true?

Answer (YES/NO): NO